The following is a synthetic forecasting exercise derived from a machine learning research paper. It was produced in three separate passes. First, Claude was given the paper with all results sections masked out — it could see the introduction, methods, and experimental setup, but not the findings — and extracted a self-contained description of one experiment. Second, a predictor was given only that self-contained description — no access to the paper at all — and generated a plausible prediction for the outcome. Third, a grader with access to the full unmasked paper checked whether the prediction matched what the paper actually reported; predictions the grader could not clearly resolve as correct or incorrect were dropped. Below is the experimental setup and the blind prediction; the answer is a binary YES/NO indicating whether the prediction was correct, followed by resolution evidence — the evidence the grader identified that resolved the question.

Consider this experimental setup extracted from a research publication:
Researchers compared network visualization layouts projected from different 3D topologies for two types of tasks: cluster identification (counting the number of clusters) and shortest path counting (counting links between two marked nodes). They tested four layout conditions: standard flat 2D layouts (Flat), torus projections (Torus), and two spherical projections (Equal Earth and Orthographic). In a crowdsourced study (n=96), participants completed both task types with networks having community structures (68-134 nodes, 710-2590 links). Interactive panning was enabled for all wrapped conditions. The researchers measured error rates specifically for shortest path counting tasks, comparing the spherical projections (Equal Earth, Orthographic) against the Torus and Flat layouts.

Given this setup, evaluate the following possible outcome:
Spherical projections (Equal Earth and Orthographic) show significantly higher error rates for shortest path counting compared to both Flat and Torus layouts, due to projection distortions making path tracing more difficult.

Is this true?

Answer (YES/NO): YES